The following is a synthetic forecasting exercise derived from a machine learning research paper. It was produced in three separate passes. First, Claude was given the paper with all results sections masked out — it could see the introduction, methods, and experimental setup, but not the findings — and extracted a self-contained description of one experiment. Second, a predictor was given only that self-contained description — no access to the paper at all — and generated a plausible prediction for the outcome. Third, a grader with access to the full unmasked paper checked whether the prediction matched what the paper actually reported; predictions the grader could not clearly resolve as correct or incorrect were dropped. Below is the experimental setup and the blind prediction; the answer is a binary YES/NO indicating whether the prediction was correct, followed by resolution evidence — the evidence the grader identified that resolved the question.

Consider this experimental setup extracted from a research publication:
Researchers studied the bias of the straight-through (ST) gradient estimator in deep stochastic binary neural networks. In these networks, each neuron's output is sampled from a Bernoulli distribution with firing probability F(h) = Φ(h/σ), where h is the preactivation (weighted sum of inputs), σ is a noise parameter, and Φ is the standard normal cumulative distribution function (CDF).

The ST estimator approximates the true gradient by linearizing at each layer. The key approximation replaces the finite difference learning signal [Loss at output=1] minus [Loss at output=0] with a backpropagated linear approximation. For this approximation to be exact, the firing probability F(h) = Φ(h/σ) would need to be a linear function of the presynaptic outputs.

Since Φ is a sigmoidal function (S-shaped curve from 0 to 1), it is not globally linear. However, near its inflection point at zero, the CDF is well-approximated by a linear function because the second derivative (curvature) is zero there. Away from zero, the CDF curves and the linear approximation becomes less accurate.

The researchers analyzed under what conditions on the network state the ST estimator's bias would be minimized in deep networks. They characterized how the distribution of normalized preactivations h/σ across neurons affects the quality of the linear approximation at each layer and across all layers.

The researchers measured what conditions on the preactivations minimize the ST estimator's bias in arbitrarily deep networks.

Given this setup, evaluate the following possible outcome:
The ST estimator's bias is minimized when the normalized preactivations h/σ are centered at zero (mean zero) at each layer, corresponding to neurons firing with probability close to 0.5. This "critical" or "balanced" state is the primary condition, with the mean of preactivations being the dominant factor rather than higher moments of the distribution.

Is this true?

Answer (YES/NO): NO